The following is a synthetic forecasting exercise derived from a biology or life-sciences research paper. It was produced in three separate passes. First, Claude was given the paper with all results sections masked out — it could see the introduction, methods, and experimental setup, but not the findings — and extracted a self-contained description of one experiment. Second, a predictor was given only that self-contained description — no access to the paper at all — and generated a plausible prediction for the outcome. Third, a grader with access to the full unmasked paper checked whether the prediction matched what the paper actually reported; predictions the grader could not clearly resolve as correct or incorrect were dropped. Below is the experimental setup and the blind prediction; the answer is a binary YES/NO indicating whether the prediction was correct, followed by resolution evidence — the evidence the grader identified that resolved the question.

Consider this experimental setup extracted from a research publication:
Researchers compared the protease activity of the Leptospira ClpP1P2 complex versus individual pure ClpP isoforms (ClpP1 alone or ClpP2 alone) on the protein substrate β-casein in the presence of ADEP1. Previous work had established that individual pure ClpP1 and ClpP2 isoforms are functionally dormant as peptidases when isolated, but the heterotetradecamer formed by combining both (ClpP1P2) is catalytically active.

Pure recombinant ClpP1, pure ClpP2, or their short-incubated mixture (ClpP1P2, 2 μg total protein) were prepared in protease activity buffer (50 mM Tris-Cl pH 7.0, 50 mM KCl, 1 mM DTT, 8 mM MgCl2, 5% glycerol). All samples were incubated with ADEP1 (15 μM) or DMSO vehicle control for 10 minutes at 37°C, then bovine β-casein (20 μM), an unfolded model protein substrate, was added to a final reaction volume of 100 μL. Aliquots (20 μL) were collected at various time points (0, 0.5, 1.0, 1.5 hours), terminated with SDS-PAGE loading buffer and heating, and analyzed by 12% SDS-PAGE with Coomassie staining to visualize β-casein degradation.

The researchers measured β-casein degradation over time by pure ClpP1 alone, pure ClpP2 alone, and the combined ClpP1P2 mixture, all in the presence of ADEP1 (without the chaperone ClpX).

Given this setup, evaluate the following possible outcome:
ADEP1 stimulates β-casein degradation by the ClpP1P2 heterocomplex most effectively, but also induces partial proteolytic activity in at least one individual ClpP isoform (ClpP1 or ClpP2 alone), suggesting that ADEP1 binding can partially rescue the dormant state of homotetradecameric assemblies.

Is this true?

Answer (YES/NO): NO